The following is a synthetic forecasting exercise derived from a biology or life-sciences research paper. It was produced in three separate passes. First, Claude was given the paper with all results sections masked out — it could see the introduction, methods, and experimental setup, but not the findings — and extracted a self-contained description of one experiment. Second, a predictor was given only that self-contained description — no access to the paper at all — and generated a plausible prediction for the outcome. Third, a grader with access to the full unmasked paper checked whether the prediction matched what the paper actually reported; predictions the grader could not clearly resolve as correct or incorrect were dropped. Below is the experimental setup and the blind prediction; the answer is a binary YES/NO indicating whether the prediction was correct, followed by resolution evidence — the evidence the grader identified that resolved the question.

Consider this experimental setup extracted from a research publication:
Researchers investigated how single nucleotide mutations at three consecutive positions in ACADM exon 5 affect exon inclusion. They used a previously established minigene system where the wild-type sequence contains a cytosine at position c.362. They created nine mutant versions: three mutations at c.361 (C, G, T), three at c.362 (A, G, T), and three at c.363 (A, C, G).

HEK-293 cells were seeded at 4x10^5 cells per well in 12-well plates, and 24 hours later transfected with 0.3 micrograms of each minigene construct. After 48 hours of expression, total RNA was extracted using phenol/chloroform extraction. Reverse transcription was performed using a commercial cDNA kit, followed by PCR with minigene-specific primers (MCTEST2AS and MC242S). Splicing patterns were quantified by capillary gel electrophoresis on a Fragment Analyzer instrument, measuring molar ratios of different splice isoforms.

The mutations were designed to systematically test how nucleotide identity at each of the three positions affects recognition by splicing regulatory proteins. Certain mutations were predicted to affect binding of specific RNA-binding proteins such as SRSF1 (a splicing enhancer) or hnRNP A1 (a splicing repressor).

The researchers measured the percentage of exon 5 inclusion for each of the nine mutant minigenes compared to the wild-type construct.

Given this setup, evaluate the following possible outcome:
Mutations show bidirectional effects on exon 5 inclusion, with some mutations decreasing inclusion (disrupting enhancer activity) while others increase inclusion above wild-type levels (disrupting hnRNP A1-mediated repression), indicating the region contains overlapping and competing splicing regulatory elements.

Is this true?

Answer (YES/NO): NO